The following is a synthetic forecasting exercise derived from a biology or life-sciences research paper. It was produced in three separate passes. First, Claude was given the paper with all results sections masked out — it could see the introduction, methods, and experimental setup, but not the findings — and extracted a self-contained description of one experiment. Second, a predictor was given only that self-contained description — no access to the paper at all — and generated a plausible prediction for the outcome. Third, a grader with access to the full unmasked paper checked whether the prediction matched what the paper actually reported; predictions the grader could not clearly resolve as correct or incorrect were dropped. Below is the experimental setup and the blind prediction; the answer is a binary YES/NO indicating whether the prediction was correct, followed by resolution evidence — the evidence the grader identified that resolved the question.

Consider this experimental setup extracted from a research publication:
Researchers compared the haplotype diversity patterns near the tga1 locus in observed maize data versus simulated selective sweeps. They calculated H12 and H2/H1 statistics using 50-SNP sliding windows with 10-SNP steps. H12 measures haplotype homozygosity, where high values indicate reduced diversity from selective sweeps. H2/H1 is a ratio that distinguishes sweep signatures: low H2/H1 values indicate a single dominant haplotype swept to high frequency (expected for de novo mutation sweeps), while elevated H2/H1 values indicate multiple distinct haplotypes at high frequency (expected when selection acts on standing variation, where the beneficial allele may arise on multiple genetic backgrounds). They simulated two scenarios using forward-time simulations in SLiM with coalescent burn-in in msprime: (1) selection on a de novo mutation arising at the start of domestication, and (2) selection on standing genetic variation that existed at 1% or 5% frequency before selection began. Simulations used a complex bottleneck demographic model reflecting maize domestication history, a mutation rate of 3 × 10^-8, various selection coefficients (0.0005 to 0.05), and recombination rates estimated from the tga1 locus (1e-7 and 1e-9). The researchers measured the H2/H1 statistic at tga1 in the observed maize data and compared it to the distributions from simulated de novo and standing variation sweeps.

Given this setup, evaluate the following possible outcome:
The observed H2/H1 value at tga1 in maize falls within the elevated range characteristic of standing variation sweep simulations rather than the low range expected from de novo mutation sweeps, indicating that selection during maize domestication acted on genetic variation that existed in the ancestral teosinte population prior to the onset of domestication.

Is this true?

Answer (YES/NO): YES